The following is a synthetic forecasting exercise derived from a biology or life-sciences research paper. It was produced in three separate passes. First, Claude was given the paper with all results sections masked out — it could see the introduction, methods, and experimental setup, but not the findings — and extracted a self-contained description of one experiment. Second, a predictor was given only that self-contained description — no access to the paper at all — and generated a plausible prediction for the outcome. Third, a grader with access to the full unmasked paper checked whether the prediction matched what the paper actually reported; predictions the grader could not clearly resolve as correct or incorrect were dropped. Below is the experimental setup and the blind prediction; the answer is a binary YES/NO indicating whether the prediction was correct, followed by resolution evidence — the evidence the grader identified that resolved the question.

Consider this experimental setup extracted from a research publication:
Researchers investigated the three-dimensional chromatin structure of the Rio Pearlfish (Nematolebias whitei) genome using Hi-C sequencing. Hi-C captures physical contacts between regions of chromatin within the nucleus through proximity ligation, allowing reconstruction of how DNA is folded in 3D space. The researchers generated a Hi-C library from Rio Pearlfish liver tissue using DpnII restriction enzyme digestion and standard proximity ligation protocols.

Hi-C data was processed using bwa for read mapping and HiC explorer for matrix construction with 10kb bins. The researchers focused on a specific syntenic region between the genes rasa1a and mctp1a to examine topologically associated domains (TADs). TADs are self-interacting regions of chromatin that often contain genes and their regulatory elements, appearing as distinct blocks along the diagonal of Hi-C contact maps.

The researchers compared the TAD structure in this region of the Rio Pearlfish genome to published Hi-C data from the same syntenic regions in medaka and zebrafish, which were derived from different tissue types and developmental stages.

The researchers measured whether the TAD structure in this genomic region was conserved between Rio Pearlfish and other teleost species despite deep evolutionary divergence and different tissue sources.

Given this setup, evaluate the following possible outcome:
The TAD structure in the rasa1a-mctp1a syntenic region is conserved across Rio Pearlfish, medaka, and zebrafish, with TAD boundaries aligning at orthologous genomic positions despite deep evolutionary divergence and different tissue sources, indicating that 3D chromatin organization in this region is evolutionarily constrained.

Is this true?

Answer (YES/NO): YES